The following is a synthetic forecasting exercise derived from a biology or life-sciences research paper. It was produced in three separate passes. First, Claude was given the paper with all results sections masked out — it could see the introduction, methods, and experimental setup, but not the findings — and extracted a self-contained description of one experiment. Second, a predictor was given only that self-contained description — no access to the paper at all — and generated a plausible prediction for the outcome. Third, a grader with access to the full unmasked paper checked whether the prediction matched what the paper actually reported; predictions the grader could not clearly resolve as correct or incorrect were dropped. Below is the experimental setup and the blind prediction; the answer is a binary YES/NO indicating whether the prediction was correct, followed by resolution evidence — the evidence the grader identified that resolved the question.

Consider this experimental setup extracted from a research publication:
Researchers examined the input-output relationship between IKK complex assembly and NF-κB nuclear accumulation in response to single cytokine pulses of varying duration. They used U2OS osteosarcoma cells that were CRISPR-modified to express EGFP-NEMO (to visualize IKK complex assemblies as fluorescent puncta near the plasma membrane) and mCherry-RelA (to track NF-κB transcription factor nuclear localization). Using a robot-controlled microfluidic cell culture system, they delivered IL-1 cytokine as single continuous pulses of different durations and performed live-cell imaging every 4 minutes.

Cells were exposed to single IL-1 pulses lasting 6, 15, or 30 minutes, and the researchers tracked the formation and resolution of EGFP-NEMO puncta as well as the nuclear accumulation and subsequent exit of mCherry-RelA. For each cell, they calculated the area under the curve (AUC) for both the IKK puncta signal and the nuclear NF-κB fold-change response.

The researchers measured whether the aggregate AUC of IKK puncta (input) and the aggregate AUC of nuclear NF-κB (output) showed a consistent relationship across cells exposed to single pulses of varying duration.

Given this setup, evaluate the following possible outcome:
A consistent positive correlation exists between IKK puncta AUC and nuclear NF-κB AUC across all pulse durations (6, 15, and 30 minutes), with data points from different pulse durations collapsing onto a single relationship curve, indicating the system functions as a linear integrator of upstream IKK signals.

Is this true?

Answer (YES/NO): YES